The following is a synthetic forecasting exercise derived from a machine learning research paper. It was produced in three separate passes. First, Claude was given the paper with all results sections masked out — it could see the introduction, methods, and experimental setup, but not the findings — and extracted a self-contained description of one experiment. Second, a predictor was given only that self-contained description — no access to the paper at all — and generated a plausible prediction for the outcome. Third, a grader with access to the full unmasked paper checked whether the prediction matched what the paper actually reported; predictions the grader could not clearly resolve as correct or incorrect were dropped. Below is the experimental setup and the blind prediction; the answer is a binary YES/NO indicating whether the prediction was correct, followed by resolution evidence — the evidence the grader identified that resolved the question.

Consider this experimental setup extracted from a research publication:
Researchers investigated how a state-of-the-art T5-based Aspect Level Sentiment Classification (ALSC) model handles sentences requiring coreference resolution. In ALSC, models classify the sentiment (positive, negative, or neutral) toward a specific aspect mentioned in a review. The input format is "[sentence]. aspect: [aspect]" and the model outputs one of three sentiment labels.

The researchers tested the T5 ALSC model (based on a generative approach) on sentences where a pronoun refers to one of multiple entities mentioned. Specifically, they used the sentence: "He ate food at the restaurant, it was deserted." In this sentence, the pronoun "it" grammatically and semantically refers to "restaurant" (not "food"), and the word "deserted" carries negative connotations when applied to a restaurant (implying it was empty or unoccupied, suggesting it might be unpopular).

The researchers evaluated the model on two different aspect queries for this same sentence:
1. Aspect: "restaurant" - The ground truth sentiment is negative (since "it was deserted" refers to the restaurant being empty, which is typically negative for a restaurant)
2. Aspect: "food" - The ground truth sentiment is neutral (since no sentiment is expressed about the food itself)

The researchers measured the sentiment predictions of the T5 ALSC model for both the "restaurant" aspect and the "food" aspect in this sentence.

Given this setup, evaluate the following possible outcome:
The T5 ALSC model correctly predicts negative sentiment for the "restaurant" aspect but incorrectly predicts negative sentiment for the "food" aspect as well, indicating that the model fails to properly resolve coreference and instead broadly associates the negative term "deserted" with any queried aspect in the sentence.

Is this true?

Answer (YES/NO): NO